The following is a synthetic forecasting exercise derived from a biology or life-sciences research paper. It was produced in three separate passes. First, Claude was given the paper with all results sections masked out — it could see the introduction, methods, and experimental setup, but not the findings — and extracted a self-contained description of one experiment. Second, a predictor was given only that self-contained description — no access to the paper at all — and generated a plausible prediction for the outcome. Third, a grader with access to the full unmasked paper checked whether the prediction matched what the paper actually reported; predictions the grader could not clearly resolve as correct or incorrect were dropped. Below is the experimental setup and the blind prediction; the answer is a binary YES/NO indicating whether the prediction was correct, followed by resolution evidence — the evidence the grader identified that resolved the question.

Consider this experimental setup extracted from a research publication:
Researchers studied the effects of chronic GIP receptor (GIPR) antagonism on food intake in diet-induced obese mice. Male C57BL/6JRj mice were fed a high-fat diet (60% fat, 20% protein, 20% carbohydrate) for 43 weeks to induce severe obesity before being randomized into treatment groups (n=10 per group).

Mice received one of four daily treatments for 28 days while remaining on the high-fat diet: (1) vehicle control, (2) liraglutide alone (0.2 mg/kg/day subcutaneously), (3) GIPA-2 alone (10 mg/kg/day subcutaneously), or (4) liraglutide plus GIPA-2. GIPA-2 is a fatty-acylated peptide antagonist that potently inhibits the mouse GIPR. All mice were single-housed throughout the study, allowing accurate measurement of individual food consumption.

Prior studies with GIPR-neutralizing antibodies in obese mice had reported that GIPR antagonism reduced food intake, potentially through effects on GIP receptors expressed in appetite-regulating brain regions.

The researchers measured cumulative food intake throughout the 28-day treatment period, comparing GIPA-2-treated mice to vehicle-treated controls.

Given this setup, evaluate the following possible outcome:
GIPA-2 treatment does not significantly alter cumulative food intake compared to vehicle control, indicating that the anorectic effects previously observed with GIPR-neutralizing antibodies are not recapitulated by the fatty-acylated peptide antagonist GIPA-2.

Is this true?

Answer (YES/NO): YES